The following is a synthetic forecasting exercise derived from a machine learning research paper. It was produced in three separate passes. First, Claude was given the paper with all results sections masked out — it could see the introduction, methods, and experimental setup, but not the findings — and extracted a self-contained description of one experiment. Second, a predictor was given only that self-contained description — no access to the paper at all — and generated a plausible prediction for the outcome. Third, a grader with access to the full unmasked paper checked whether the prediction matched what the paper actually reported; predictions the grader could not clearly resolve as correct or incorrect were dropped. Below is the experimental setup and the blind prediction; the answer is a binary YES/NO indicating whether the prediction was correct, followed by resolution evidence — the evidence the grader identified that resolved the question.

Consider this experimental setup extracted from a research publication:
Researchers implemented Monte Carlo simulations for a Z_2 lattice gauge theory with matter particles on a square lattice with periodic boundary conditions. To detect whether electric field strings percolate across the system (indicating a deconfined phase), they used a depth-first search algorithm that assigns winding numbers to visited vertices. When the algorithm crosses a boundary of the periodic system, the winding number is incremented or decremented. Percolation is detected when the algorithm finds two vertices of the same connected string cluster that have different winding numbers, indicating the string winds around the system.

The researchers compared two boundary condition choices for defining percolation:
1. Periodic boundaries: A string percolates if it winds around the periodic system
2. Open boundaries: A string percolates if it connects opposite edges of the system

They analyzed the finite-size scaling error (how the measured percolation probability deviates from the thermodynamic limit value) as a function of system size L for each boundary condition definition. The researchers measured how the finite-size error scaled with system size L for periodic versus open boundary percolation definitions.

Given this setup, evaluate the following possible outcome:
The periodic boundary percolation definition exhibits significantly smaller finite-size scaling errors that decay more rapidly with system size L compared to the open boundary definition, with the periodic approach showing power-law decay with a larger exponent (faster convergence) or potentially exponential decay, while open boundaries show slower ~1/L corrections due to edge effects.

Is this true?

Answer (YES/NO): YES